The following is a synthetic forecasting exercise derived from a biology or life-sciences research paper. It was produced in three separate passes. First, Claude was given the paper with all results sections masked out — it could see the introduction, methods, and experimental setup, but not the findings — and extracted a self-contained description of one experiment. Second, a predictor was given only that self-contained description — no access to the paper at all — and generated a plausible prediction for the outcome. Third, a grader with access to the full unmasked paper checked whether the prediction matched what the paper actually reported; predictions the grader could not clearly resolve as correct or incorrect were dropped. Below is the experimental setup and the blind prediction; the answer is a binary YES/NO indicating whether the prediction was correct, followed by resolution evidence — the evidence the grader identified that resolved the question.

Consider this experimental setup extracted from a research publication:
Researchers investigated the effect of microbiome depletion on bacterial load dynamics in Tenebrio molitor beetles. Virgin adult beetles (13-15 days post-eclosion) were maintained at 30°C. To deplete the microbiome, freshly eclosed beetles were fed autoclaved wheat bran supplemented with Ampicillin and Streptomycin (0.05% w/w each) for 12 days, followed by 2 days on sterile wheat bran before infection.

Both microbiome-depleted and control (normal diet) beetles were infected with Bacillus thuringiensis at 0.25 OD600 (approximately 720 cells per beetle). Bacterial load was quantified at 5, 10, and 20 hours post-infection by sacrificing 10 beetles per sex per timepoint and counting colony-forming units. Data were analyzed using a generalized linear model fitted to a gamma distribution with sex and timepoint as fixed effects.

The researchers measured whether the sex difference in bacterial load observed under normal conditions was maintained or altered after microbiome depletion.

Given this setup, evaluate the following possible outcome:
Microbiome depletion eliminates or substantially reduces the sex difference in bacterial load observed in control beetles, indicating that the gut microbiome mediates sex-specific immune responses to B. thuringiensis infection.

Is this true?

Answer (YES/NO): YES